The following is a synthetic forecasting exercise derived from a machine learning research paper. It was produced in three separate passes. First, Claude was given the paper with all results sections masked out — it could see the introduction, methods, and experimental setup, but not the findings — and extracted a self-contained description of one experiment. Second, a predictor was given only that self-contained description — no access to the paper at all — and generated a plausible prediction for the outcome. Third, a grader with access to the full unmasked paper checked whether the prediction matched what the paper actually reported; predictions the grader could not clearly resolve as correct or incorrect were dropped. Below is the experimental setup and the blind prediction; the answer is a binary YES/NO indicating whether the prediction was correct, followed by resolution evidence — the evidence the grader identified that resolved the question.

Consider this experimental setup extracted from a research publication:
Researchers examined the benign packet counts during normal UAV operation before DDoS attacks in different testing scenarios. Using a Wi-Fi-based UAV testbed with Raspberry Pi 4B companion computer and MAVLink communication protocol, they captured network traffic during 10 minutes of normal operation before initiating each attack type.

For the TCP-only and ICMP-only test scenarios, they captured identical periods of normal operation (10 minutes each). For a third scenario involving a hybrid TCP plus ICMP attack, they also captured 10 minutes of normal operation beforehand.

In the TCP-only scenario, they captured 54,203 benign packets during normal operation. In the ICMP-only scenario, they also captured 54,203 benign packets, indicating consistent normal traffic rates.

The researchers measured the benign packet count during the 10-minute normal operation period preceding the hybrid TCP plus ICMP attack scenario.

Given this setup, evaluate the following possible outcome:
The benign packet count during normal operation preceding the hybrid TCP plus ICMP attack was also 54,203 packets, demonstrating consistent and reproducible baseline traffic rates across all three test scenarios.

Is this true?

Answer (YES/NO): NO